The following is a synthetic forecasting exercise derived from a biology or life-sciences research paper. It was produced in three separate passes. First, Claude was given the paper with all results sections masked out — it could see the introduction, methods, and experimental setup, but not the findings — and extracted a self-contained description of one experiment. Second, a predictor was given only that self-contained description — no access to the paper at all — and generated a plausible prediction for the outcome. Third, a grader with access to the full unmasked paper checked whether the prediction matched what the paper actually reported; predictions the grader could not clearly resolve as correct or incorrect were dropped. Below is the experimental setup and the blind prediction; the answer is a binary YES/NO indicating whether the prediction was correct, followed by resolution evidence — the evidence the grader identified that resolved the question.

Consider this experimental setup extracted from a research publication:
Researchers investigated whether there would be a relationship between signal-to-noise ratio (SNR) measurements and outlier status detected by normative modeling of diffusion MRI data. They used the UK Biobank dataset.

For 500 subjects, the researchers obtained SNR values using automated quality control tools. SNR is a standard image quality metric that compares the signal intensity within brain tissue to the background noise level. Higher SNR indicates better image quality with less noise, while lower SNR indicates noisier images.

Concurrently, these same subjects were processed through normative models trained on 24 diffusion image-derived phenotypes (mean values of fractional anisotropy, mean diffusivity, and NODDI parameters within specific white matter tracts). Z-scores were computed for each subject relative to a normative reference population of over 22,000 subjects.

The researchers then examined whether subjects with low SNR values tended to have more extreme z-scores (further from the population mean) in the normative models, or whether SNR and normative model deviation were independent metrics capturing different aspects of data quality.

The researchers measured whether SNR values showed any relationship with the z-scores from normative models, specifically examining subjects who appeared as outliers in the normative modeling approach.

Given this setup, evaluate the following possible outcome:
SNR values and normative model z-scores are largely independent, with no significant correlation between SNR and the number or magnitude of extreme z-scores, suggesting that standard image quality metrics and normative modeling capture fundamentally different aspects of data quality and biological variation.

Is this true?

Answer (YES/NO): YES